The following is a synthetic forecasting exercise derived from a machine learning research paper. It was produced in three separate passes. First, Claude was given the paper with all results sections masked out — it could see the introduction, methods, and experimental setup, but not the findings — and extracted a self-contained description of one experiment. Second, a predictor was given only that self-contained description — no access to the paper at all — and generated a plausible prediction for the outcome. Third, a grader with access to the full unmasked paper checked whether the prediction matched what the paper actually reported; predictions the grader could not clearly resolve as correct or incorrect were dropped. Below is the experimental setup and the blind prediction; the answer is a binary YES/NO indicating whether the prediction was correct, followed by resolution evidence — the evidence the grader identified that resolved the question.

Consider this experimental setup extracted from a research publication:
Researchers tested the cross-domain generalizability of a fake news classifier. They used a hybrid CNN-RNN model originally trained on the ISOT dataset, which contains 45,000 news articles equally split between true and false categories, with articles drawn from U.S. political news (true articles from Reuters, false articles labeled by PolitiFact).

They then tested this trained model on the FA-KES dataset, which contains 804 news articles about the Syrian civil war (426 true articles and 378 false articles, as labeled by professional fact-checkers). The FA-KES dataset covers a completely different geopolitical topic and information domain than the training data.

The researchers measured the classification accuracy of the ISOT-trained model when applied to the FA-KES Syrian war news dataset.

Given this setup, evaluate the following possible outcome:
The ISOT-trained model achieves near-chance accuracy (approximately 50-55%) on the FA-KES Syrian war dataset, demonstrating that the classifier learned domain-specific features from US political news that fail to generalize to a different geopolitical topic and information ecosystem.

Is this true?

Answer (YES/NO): YES